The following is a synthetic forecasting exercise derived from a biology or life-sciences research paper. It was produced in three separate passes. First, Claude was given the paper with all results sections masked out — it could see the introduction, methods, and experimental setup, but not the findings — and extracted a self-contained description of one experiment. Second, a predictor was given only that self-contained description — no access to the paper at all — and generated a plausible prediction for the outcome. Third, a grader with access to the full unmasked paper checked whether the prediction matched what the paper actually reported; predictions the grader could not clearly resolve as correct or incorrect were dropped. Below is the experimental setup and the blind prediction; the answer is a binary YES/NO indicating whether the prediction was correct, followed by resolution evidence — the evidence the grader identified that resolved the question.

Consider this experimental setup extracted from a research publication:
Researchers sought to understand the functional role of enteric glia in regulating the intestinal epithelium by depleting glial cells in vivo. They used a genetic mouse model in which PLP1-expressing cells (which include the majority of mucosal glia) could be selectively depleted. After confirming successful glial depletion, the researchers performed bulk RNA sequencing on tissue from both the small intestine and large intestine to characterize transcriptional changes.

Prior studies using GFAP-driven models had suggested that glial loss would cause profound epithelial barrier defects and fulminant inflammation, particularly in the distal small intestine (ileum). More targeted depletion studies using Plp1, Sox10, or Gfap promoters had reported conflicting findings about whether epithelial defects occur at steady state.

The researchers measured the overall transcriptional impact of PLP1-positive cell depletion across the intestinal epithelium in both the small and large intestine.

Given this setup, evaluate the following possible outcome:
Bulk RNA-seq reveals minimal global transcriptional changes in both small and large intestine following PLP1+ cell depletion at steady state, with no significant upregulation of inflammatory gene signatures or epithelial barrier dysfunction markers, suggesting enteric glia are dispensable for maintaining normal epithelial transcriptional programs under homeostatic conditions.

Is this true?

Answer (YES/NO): YES